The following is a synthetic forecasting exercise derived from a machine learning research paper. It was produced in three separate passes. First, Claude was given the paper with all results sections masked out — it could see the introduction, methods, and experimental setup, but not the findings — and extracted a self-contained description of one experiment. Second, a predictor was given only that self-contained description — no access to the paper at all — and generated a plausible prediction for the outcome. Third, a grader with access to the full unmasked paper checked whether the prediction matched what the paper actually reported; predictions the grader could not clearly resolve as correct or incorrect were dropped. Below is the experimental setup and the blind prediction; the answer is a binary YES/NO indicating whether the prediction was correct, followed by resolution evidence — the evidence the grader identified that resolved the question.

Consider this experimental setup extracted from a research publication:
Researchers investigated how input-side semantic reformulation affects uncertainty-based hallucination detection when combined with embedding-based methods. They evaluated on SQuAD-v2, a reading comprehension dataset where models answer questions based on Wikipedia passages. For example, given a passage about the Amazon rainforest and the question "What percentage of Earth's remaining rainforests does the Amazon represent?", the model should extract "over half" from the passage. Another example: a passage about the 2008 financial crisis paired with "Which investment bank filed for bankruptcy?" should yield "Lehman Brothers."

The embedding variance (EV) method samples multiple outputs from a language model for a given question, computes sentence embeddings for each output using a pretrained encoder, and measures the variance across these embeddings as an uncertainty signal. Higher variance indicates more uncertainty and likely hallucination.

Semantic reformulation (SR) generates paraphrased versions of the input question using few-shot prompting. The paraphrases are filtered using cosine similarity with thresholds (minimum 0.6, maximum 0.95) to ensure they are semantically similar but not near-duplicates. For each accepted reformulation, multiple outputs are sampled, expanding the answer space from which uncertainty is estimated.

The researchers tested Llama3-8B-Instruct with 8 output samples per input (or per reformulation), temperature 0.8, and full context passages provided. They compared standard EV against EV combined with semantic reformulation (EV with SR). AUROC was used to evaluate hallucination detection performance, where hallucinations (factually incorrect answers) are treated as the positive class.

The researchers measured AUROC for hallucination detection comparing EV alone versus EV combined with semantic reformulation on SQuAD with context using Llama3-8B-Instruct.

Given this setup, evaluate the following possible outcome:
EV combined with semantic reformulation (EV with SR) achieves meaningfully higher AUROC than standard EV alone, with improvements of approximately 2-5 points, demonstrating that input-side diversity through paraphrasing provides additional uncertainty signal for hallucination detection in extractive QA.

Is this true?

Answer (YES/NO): NO